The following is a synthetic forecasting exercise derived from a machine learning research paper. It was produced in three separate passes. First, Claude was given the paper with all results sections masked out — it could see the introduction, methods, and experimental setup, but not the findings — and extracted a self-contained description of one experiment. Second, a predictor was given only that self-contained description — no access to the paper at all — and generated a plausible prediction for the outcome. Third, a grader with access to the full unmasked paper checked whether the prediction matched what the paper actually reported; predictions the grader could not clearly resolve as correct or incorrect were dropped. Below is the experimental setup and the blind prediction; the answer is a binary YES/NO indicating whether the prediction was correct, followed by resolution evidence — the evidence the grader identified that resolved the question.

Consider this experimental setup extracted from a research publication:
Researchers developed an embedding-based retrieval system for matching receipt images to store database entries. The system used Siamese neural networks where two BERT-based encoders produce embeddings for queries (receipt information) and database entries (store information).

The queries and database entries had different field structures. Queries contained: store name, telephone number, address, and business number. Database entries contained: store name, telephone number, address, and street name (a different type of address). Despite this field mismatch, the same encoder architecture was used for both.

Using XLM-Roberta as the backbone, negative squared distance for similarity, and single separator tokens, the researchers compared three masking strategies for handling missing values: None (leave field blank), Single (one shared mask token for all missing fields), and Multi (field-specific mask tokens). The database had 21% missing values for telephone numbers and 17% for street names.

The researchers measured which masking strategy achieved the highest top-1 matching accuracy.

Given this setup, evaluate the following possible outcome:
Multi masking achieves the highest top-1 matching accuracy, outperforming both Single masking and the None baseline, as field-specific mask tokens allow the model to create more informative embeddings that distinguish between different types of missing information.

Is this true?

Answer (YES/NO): NO